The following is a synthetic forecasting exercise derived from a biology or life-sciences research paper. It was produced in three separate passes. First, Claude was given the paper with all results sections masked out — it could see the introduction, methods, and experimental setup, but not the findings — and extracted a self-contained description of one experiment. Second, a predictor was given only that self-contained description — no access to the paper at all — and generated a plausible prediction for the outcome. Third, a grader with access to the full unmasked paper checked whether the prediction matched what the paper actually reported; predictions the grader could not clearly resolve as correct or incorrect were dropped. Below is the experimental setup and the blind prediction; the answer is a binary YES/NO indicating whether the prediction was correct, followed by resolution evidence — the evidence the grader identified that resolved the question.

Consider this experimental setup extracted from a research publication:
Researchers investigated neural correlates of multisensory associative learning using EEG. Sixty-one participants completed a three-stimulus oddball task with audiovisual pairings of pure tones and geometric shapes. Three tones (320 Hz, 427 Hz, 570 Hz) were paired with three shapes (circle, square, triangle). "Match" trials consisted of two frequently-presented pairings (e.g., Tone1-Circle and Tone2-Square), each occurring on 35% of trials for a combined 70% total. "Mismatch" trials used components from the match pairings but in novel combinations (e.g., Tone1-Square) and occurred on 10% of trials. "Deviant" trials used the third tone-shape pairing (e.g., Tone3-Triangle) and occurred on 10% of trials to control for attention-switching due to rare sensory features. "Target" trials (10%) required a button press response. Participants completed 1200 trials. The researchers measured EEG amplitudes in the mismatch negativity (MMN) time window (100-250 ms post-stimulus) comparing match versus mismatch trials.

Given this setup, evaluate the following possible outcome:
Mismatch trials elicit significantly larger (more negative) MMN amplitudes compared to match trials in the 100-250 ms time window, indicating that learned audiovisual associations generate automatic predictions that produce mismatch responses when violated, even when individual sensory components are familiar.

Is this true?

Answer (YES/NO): NO